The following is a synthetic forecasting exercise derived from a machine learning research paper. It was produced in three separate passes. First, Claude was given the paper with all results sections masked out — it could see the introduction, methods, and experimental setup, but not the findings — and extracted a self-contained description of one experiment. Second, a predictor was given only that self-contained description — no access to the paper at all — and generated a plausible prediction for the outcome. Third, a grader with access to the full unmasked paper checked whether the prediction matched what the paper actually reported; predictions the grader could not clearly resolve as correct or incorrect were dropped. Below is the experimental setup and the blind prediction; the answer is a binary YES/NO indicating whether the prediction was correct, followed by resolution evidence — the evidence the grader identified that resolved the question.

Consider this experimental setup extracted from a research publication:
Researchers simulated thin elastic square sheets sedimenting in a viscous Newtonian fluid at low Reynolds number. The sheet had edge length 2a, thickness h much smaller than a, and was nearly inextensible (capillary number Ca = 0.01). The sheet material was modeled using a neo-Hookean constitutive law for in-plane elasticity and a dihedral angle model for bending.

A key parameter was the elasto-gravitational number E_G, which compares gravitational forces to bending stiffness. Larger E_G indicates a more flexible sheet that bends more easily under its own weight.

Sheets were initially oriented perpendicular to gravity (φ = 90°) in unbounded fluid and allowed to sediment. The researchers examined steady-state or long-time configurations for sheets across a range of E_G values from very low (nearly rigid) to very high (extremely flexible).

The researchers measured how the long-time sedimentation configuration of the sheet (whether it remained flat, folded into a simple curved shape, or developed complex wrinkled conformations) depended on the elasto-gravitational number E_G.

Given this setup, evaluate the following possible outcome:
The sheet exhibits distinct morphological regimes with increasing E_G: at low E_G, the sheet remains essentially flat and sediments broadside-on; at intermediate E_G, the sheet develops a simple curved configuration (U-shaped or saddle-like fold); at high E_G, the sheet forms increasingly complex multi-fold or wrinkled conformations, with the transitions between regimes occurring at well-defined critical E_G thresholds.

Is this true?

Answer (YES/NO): NO